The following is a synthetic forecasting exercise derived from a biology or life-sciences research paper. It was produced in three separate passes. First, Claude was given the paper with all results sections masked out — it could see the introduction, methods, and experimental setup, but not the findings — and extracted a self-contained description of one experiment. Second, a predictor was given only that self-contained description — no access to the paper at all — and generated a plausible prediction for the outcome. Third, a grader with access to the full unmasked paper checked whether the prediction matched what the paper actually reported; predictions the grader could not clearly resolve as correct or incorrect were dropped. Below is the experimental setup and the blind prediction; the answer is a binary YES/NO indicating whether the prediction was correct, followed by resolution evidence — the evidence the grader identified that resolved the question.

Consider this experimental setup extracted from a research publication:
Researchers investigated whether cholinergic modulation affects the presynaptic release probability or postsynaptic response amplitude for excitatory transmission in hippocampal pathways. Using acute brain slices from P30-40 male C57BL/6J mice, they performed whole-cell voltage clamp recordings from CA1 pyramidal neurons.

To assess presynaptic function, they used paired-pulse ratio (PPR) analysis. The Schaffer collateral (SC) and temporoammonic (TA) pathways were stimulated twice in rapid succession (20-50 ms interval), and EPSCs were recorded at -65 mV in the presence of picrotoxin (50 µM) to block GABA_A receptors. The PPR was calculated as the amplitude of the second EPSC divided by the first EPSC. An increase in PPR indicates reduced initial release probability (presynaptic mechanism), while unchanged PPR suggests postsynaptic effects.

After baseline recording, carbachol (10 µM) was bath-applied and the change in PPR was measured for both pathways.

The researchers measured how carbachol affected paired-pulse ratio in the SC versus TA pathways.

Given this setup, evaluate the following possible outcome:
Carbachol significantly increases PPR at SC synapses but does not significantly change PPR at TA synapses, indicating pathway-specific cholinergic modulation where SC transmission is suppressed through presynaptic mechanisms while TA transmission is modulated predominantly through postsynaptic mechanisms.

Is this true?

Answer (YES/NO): NO